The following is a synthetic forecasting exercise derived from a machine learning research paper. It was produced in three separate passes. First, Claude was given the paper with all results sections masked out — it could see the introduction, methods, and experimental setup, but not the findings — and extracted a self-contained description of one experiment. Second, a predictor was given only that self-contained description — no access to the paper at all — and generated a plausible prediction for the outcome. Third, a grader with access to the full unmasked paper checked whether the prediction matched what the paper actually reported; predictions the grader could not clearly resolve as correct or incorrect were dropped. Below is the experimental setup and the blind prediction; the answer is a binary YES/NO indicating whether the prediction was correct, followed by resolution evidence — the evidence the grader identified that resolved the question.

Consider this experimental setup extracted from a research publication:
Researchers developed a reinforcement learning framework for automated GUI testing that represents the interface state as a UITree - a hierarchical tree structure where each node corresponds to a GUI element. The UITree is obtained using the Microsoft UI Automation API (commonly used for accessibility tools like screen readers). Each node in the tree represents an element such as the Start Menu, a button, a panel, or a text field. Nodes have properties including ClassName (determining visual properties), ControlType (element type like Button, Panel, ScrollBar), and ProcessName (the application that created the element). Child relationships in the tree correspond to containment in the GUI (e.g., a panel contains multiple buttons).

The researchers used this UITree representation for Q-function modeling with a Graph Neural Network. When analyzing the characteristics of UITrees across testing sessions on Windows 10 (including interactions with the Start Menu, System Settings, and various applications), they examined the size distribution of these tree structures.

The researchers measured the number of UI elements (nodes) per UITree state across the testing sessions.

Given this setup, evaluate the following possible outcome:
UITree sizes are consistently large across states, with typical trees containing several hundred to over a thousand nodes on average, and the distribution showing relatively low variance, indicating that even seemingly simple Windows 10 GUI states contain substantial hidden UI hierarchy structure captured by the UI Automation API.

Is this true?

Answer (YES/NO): NO